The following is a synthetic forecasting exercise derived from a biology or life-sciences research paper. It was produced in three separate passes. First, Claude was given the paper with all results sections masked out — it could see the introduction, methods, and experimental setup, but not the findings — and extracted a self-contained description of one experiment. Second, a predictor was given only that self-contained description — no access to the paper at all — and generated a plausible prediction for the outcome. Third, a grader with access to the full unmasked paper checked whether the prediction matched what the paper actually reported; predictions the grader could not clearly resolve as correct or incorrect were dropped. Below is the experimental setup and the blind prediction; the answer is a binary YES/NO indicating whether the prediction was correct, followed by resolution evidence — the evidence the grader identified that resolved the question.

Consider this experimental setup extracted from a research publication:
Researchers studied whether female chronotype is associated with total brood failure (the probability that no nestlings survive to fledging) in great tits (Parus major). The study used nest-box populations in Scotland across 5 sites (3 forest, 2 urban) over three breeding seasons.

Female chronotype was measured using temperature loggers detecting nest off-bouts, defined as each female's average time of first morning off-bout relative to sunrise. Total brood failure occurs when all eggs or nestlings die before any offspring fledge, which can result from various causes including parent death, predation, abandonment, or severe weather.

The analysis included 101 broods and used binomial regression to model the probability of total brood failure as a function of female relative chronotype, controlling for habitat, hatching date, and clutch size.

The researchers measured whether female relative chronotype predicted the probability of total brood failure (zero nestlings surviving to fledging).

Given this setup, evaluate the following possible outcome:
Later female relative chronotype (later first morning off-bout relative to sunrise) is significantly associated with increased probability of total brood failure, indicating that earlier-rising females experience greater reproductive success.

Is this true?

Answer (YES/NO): NO